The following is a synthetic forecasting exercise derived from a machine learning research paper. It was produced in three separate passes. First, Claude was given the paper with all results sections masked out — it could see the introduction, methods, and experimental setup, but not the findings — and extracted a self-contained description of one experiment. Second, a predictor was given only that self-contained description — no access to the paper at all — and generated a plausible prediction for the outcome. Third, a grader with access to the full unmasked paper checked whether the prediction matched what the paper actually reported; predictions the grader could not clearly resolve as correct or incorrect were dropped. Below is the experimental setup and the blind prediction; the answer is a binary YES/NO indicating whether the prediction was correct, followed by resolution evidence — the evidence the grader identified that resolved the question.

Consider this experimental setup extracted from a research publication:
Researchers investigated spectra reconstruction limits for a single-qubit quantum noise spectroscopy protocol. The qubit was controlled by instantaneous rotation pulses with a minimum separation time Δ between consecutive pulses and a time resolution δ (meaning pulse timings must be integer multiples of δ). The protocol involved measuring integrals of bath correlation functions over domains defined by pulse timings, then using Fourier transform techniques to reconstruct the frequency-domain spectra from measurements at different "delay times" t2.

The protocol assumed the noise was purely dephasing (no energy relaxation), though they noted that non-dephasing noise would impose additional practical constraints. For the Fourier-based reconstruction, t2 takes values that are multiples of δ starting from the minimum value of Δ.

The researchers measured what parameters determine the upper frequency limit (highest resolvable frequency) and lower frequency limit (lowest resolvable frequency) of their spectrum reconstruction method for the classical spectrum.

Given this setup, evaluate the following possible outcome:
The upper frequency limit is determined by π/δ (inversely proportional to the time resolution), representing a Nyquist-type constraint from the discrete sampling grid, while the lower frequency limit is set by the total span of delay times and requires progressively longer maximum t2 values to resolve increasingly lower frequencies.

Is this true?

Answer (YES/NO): NO